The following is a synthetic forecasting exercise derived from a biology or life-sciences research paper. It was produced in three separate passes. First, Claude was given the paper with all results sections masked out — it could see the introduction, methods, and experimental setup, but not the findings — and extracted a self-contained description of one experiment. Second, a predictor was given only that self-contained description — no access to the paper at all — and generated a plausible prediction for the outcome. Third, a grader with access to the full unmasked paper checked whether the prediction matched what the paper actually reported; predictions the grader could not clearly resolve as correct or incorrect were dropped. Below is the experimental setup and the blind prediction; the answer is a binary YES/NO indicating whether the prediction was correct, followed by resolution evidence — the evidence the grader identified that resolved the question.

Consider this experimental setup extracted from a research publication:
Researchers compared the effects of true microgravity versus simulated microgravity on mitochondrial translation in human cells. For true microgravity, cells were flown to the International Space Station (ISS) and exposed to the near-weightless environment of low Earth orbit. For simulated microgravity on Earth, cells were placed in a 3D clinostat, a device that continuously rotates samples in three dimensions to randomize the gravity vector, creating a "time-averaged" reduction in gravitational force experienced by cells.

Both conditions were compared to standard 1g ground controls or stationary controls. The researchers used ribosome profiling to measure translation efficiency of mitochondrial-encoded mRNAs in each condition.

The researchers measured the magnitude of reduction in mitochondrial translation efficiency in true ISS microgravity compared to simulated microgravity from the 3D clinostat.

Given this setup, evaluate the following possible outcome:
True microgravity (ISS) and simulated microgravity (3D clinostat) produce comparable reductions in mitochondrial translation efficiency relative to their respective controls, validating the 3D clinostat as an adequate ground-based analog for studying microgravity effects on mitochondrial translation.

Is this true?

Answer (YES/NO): NO